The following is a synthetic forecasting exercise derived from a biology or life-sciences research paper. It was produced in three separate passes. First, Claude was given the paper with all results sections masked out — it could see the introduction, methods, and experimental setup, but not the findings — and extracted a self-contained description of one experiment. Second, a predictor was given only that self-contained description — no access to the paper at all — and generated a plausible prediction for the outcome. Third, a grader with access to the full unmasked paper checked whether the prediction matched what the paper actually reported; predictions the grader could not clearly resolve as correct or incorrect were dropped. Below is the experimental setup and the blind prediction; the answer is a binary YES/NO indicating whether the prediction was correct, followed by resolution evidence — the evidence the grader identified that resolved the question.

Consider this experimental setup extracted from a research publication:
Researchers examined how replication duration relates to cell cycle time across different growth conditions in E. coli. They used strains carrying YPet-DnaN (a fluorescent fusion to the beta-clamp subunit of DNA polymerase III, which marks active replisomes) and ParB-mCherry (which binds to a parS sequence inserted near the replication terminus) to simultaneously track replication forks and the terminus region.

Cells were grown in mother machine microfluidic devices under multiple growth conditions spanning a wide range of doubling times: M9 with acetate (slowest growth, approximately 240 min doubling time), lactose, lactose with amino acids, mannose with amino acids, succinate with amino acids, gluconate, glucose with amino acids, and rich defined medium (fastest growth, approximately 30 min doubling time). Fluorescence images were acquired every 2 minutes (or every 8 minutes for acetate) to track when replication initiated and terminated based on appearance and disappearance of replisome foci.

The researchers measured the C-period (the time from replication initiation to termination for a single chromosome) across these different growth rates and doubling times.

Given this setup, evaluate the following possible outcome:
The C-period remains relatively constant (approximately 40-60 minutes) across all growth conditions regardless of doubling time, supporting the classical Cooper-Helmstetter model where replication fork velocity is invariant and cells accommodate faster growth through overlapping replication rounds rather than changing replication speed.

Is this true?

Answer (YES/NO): NO